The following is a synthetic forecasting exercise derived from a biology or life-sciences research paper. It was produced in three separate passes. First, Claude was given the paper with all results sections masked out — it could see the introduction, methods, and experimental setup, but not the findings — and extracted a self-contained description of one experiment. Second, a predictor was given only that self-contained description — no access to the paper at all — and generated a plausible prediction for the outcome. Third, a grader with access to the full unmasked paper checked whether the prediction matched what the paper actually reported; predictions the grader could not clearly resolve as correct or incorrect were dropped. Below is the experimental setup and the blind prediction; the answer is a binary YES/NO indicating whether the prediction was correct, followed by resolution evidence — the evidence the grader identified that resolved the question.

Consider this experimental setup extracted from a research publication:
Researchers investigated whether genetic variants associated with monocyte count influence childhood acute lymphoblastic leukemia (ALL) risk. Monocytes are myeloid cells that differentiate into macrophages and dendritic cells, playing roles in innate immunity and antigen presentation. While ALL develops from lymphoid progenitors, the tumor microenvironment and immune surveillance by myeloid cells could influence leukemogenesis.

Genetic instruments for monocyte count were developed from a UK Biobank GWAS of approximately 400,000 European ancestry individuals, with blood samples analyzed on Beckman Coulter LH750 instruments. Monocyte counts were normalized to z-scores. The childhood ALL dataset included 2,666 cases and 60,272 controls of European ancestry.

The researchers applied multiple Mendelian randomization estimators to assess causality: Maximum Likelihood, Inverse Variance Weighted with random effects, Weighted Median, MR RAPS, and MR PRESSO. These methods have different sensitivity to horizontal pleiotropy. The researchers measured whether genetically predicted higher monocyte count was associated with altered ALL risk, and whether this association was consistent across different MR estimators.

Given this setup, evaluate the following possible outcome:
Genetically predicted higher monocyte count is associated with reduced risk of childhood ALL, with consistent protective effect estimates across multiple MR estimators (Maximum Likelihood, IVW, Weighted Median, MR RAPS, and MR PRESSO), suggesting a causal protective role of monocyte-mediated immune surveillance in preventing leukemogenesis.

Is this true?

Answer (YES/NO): NO